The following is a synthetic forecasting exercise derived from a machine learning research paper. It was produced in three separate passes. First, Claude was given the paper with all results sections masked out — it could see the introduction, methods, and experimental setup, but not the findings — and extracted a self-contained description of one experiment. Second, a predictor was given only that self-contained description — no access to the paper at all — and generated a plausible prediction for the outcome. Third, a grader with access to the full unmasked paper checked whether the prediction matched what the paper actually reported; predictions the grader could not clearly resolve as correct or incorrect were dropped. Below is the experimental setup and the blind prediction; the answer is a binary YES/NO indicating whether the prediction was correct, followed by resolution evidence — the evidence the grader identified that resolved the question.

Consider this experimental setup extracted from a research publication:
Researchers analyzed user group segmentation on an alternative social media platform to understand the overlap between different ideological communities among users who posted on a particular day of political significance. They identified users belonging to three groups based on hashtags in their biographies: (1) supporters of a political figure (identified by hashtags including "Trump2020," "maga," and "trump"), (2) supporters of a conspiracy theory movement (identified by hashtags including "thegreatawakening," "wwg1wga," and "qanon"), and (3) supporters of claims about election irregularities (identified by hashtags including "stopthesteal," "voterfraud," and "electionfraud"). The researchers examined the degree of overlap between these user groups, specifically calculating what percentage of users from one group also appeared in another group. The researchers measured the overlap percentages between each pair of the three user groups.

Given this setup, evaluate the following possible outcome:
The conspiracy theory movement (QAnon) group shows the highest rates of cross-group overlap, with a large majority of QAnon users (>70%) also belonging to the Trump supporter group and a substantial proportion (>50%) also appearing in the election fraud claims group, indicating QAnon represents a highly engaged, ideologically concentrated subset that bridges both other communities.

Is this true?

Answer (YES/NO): NO